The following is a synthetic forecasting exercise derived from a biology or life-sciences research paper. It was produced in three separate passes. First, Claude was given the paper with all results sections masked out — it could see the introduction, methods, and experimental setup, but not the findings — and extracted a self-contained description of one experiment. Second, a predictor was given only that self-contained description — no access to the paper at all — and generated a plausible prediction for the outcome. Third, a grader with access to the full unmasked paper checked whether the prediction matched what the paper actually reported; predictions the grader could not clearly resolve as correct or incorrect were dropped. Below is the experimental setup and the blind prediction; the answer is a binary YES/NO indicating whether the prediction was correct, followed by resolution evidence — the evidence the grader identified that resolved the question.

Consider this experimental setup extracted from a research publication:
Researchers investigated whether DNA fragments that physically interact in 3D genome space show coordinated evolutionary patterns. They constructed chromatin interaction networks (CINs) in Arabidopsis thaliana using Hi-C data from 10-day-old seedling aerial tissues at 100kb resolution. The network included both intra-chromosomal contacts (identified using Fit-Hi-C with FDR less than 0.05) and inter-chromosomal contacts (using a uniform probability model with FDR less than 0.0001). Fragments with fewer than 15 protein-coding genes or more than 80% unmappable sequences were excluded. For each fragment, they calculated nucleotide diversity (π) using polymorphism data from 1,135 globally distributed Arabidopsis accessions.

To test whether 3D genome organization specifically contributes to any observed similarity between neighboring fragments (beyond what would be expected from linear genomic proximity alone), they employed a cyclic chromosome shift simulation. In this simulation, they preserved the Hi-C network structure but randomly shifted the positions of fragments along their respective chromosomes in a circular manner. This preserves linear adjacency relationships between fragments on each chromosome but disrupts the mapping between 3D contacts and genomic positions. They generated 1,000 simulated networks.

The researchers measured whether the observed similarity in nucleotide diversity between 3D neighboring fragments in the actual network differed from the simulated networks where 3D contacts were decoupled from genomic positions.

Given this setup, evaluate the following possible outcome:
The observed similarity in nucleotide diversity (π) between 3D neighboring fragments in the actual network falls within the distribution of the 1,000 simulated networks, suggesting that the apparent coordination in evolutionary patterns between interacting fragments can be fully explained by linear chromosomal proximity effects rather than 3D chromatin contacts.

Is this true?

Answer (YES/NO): NO